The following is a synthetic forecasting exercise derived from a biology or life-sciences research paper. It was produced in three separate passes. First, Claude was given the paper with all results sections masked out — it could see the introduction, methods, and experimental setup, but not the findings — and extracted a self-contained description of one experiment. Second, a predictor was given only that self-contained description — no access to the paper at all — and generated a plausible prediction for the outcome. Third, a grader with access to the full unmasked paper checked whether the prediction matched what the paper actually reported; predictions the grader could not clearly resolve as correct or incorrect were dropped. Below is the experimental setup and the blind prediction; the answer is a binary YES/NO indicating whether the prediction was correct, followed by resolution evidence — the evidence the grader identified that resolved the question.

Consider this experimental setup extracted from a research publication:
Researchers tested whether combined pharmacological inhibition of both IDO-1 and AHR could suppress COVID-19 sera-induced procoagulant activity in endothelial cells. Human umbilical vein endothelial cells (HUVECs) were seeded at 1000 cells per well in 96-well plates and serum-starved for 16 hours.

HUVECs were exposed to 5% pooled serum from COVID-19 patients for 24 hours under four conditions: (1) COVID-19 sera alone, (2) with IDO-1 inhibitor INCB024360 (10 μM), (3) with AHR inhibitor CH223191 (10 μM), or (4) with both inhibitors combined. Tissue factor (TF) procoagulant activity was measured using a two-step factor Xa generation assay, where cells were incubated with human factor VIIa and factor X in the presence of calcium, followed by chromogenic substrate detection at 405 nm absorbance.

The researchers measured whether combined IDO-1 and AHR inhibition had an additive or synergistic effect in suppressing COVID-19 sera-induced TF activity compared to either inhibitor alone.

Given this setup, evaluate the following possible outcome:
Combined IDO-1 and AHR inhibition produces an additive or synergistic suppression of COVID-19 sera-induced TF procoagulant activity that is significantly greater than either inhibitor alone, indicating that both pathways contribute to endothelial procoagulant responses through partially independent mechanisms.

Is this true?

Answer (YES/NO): NO